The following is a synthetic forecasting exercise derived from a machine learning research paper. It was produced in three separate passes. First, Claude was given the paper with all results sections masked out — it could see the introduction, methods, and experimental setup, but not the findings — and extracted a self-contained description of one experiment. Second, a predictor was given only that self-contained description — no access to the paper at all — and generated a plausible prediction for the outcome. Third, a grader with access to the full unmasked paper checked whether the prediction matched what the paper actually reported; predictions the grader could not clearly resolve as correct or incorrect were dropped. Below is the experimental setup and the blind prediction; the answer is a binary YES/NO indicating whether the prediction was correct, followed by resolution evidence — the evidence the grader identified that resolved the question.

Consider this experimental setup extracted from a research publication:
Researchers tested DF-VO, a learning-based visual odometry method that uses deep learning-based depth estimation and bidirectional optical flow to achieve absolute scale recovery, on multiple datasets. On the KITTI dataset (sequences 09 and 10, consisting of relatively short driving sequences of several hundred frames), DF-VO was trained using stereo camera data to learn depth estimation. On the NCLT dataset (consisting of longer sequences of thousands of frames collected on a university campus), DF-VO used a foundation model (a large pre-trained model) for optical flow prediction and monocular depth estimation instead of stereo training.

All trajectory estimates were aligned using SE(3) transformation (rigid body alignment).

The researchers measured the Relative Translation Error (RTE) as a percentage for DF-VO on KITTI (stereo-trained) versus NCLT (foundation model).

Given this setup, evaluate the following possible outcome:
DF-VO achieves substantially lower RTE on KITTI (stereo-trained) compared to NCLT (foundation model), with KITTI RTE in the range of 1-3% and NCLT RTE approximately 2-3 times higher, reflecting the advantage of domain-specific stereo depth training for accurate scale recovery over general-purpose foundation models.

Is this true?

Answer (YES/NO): NO